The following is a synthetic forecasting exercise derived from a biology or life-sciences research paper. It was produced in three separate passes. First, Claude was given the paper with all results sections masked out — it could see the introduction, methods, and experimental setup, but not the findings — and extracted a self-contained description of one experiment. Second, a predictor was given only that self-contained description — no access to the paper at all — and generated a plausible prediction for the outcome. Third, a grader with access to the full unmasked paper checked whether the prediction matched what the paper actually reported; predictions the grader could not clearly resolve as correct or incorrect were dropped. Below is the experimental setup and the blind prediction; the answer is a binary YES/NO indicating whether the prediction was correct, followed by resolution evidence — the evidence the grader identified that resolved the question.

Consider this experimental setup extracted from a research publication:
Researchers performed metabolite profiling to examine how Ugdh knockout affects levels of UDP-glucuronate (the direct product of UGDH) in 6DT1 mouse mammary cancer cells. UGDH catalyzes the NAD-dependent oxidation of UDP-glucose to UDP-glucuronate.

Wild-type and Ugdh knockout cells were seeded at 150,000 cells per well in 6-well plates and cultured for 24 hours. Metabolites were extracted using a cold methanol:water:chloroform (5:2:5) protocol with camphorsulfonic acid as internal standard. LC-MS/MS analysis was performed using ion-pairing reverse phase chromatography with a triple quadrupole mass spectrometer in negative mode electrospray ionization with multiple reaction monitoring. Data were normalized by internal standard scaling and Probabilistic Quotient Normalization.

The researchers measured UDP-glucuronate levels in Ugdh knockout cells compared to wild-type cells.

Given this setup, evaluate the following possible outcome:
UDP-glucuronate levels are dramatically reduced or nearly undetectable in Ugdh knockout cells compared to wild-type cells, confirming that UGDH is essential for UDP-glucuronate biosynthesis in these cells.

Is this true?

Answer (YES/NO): YES